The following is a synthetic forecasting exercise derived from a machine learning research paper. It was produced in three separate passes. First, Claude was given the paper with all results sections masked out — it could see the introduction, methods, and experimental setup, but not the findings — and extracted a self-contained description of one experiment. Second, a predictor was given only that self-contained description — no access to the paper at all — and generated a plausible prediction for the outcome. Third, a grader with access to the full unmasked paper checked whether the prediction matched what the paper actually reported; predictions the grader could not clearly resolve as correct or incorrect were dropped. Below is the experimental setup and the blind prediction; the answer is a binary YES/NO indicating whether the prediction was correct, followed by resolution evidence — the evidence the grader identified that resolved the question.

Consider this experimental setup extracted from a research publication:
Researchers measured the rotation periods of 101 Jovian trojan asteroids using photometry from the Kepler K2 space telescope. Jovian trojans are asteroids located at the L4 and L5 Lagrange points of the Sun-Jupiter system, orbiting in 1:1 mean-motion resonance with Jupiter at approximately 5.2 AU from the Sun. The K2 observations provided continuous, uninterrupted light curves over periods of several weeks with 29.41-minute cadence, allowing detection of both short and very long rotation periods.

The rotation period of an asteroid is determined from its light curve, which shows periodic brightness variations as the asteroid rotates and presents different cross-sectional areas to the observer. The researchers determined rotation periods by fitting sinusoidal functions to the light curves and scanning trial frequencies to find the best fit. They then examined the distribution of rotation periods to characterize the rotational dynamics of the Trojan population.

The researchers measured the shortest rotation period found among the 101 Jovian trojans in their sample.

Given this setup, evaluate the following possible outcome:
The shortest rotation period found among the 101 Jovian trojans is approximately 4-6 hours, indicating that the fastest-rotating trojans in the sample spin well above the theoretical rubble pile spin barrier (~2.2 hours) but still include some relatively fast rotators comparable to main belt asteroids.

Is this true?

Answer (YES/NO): YES